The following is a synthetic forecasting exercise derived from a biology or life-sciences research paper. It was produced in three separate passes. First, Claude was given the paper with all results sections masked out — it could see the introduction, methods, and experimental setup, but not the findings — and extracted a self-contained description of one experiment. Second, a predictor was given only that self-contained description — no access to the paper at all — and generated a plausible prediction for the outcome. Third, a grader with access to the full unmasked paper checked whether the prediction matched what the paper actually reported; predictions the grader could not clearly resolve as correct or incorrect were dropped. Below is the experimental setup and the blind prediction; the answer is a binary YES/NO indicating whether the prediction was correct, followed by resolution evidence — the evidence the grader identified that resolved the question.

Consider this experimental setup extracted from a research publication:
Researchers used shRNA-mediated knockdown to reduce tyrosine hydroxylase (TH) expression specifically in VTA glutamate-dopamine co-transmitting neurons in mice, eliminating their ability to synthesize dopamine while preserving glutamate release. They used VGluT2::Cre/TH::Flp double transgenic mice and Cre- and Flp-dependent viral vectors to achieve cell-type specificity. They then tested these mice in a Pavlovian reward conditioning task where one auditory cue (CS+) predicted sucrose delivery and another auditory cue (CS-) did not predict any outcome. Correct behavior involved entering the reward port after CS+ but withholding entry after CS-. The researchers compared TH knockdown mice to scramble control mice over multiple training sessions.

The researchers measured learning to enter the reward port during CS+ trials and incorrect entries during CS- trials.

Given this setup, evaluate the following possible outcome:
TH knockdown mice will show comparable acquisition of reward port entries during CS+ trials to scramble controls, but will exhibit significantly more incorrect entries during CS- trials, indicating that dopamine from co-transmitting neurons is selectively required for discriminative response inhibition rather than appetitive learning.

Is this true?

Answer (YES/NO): YES